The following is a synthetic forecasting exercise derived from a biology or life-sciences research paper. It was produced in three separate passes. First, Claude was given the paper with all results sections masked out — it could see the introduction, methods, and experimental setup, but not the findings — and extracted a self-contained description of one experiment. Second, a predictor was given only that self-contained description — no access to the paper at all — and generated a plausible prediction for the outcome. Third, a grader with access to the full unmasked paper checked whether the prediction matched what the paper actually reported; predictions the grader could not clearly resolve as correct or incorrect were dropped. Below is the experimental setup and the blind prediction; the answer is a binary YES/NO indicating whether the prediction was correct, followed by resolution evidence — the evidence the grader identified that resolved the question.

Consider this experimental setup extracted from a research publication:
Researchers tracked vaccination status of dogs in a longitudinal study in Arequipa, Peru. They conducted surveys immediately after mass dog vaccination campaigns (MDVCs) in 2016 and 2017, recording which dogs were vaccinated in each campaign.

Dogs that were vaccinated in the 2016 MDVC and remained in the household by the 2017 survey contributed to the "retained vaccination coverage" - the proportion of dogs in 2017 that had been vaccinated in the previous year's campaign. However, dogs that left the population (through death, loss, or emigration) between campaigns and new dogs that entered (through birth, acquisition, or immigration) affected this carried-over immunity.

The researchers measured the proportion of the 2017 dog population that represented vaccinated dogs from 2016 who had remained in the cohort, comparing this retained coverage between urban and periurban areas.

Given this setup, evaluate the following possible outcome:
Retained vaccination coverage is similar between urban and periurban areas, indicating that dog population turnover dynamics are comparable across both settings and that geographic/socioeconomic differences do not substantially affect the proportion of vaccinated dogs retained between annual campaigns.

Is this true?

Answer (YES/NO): NO